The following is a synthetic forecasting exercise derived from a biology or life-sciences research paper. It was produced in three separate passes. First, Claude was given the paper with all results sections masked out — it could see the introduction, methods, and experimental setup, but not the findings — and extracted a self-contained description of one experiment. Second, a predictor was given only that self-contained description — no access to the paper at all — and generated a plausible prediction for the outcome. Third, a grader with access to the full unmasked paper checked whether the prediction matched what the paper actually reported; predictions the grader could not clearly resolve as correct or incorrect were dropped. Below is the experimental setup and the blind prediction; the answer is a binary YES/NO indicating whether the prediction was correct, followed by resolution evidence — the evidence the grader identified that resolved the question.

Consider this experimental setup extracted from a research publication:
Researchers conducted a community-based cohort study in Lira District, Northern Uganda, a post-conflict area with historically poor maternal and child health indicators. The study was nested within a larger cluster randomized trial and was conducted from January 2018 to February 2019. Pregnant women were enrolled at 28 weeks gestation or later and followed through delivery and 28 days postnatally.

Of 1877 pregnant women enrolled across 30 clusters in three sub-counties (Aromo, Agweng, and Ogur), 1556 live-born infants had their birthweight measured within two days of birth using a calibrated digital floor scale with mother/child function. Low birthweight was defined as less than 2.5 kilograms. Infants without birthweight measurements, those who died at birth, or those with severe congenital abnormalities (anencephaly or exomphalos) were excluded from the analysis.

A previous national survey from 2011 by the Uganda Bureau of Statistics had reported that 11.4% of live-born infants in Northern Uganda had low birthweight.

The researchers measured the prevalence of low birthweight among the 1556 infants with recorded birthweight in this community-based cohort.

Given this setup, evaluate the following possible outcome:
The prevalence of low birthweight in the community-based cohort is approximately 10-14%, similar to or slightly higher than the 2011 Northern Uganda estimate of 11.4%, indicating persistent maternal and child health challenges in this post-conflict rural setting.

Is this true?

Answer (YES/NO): NO